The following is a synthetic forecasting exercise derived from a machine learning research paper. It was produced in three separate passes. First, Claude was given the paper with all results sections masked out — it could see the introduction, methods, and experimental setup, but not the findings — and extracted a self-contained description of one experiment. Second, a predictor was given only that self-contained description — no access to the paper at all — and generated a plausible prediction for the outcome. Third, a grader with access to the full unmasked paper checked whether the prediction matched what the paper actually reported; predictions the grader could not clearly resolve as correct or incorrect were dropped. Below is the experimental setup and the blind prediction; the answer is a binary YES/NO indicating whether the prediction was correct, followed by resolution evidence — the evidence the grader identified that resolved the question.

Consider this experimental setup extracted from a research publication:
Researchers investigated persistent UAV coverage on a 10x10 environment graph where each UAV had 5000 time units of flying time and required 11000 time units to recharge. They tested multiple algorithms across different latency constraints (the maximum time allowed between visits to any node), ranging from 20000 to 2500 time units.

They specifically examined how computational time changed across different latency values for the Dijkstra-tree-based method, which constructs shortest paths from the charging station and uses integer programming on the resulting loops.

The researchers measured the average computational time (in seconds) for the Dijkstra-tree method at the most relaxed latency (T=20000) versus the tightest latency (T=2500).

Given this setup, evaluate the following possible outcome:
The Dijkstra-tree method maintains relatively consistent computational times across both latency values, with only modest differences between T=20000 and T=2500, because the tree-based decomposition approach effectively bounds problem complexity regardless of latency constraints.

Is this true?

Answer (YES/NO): YES